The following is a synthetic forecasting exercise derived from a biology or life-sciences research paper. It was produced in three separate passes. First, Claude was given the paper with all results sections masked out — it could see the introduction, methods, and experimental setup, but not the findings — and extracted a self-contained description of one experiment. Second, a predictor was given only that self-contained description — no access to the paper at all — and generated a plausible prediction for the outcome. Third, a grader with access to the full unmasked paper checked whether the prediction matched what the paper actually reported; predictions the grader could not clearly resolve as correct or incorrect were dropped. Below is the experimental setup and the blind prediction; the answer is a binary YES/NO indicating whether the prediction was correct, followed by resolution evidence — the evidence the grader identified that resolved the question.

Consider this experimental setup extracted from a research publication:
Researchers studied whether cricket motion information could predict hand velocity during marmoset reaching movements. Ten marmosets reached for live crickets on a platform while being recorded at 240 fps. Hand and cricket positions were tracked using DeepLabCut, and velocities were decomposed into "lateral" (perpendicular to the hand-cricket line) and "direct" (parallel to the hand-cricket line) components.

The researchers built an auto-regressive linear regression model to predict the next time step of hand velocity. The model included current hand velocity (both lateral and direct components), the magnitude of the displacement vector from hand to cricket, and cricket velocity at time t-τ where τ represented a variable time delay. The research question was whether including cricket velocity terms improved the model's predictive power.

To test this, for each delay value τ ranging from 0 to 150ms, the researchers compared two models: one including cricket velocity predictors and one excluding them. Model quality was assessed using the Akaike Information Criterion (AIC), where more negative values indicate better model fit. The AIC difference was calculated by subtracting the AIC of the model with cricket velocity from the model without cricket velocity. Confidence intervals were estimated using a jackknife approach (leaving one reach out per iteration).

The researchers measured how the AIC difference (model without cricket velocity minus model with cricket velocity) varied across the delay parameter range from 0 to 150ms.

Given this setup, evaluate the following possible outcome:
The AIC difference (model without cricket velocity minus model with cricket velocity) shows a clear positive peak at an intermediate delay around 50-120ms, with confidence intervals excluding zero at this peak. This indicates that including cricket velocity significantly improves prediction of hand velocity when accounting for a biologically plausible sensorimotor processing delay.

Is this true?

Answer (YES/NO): YES